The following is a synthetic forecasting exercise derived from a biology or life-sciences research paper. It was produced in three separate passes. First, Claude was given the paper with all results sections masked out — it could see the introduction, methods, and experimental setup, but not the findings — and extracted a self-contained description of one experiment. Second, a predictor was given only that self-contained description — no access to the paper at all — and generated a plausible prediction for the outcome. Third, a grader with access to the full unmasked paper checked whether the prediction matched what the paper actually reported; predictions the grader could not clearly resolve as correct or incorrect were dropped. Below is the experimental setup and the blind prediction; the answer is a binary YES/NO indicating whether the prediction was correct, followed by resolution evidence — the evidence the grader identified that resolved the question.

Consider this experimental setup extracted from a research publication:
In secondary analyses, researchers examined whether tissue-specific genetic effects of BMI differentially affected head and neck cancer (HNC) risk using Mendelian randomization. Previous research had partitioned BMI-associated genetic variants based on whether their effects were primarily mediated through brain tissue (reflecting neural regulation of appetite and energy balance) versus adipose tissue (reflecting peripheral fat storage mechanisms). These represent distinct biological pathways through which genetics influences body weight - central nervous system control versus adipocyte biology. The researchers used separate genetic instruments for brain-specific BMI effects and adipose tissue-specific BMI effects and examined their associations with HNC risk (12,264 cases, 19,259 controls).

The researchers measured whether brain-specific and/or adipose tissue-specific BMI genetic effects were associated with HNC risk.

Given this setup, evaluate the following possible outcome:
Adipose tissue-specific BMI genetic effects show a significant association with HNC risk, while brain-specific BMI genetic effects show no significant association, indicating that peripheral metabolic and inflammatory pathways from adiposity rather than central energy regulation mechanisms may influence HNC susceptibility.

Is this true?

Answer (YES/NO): NO